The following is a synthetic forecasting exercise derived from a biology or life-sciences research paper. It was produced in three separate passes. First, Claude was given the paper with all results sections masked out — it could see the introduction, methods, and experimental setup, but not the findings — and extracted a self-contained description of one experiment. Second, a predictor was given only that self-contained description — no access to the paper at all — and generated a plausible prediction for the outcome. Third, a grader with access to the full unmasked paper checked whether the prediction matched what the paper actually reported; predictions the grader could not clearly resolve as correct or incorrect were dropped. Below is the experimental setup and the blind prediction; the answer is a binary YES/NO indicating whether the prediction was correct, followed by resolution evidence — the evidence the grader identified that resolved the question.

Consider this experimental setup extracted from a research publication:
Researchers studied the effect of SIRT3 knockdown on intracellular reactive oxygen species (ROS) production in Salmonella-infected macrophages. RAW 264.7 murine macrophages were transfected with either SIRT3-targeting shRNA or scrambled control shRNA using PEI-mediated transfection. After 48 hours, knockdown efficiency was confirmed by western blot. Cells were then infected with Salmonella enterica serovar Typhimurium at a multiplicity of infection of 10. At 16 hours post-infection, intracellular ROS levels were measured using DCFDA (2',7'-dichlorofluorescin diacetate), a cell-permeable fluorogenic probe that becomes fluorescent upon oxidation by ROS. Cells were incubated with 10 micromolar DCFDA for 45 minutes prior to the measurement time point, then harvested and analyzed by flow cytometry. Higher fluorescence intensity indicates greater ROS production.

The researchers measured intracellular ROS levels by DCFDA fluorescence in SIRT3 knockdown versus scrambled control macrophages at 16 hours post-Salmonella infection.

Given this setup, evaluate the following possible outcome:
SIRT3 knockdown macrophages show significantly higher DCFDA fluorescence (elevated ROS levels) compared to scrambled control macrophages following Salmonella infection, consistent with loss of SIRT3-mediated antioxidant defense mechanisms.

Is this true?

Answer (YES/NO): YES